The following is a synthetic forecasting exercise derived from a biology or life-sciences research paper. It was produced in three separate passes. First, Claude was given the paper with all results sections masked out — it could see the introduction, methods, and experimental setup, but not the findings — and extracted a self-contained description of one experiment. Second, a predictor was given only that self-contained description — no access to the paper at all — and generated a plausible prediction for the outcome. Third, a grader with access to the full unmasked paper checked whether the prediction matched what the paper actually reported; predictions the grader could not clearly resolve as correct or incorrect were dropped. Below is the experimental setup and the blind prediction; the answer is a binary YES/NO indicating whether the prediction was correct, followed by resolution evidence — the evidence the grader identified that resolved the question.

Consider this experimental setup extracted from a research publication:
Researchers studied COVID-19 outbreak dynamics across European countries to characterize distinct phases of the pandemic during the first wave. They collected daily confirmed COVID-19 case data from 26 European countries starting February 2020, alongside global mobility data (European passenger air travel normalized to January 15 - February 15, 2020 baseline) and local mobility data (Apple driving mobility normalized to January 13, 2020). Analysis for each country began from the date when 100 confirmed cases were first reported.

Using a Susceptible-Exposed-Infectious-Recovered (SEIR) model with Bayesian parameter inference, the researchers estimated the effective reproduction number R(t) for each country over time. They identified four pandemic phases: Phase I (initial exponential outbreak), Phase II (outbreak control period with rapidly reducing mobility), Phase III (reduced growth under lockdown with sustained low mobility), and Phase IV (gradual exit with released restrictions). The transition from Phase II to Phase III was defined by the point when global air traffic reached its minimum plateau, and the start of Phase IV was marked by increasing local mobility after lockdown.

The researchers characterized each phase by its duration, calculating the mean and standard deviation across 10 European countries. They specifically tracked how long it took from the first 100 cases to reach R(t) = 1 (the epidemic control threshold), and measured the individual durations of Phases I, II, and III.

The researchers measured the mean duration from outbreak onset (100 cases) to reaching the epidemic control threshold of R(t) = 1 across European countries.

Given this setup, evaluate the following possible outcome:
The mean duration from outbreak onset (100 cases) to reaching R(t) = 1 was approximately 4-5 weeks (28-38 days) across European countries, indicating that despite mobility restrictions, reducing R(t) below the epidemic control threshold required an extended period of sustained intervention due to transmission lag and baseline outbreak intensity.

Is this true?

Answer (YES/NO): YES